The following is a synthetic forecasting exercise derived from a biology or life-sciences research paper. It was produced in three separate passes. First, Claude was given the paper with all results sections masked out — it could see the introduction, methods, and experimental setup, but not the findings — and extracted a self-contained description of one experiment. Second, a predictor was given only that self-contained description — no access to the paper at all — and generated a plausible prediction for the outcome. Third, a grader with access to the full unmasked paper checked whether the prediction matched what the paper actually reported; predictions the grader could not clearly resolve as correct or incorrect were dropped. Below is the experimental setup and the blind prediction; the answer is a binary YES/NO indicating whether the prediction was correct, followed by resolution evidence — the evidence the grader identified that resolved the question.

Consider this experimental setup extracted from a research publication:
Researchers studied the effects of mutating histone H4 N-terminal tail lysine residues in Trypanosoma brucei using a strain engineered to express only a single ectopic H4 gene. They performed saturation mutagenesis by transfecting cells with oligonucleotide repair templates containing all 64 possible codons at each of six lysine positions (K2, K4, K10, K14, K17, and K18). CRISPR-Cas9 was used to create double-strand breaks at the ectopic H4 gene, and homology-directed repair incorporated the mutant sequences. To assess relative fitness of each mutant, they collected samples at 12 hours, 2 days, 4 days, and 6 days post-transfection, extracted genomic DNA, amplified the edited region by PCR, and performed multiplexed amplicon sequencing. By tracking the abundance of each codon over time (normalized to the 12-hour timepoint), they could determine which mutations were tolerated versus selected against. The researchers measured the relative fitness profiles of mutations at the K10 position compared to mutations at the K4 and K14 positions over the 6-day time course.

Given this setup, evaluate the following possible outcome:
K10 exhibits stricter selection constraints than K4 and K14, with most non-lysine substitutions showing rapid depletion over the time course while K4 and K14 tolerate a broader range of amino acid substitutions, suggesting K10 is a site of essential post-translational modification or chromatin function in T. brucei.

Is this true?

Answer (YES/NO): YES